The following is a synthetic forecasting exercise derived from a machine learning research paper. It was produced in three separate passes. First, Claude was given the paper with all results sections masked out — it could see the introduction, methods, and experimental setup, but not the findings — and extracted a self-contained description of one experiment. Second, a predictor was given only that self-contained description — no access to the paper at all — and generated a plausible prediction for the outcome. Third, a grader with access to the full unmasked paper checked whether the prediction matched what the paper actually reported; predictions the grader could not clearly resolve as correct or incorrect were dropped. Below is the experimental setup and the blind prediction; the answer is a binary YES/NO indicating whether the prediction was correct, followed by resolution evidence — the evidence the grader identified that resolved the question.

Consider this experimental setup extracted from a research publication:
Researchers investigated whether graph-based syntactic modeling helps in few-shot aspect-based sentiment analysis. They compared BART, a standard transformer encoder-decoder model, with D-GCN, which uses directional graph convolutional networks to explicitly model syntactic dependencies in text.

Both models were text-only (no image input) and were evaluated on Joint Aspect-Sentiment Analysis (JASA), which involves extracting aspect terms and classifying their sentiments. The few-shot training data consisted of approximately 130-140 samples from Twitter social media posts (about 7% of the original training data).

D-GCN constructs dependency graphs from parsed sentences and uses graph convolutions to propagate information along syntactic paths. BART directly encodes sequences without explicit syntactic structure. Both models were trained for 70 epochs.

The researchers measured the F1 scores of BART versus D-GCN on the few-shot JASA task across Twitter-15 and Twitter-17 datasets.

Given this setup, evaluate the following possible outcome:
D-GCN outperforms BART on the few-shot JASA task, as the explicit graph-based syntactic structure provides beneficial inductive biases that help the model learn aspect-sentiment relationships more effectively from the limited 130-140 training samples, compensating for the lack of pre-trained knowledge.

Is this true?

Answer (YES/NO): NO